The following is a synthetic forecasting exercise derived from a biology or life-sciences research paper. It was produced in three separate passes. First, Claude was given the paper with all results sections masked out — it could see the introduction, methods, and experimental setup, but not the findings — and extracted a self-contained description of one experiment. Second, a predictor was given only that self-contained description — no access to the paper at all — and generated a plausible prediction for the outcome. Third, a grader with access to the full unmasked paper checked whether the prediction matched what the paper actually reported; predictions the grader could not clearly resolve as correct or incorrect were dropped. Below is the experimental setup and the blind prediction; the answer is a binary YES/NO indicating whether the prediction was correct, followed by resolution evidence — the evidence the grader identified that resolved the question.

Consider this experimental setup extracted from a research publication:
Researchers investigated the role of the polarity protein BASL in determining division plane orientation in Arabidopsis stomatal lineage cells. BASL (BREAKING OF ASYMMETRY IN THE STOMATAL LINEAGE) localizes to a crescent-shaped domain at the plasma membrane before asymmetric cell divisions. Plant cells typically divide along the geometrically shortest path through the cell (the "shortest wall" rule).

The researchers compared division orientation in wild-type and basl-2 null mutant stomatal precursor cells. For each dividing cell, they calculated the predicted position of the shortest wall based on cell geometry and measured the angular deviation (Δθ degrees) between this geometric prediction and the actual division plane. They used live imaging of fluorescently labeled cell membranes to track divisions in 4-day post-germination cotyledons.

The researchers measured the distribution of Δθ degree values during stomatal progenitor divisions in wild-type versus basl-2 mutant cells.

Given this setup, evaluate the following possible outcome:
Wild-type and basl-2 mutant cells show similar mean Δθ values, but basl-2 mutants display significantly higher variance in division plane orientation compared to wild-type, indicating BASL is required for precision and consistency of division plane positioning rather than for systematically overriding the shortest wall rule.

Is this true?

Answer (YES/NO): NO